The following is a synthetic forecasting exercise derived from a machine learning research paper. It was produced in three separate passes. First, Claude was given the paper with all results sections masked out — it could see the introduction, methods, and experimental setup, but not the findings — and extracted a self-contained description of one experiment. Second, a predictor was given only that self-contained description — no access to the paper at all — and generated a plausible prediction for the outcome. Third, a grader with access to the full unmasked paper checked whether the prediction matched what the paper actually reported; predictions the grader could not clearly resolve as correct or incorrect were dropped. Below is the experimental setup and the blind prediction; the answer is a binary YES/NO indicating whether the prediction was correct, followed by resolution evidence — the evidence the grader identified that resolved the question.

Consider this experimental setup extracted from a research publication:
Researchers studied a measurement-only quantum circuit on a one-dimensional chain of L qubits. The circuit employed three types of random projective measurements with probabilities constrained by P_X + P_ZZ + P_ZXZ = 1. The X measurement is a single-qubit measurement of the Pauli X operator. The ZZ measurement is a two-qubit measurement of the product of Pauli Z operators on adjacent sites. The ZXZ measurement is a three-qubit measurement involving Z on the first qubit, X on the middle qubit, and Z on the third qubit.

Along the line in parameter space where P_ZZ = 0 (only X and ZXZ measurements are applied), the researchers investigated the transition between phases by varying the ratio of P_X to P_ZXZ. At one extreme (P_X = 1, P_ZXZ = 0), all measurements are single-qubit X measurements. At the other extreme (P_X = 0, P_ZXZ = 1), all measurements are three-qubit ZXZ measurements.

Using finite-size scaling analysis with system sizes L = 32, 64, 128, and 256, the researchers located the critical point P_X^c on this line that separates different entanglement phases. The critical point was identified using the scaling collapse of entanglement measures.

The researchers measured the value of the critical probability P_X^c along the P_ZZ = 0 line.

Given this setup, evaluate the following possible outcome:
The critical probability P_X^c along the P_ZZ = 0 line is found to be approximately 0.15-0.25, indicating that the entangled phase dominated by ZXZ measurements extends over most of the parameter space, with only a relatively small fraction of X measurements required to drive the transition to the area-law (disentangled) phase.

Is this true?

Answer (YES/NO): NO